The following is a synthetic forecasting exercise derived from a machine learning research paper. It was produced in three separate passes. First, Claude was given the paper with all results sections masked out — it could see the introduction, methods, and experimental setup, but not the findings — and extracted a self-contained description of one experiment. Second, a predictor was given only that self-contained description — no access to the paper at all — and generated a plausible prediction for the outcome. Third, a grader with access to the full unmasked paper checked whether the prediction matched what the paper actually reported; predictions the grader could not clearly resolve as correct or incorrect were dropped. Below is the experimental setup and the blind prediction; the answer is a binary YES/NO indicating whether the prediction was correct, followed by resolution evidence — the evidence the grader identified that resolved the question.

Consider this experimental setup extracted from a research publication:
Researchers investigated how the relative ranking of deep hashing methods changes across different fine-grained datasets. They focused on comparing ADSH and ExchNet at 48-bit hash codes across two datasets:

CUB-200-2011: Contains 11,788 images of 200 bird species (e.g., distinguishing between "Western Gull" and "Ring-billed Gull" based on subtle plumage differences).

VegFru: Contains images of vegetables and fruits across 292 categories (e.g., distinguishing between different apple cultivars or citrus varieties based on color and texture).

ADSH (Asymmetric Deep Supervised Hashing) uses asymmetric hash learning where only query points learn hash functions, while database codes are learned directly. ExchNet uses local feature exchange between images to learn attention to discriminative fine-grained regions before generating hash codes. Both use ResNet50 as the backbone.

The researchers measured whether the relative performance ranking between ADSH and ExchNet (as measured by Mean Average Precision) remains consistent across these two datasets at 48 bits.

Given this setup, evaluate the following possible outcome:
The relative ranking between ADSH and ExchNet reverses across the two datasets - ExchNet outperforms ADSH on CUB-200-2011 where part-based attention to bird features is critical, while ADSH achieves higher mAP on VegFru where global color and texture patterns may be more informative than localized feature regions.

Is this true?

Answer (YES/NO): NO